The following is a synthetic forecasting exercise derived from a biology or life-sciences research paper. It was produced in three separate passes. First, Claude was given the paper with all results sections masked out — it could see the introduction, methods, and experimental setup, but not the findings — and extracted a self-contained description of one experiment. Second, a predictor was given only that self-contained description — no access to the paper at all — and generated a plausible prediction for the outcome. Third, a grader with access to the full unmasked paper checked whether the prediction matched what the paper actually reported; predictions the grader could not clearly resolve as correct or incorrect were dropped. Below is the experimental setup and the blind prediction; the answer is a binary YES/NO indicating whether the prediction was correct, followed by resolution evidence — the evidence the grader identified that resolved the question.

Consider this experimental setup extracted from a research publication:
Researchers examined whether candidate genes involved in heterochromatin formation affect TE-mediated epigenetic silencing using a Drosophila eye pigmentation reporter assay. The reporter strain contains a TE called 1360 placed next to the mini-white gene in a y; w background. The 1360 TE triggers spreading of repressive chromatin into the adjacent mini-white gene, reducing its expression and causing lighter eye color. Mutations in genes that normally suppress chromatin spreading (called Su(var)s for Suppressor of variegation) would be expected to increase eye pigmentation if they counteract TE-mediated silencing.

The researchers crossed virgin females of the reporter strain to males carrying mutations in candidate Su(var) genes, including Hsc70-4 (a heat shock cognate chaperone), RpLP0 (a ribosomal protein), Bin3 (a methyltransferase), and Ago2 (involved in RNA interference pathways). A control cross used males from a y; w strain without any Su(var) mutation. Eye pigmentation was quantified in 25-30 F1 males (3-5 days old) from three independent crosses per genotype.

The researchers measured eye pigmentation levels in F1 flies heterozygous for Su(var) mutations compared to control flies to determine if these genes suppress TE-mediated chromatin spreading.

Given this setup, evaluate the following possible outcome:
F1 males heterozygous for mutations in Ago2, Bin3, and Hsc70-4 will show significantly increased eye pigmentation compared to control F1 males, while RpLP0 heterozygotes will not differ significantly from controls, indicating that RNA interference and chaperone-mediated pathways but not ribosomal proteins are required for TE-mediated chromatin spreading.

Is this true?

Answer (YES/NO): NO